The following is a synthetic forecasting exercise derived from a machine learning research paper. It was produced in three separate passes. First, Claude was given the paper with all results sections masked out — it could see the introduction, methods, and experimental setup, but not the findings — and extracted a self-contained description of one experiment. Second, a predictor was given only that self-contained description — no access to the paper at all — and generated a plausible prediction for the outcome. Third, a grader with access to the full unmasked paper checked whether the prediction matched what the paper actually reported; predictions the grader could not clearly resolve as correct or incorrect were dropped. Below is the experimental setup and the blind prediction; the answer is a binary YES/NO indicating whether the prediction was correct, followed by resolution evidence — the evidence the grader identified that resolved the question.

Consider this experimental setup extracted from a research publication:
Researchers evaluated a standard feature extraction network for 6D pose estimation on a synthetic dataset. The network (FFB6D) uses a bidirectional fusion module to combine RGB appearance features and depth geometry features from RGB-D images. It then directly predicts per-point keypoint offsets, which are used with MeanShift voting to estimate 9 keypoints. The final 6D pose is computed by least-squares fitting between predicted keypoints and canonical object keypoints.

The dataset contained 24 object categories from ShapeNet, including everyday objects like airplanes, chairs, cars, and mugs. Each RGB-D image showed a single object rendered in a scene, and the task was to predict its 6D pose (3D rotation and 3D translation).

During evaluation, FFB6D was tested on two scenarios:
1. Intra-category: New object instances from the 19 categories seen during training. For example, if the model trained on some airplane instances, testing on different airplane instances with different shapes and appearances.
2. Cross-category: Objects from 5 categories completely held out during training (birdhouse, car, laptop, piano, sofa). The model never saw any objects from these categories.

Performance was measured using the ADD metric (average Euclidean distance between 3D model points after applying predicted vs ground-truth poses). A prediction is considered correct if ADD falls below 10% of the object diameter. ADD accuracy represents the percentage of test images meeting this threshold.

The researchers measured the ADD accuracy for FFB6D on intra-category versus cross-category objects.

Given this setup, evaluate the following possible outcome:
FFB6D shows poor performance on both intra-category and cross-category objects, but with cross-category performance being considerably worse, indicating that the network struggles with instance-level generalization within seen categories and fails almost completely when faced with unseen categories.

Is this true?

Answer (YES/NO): YES